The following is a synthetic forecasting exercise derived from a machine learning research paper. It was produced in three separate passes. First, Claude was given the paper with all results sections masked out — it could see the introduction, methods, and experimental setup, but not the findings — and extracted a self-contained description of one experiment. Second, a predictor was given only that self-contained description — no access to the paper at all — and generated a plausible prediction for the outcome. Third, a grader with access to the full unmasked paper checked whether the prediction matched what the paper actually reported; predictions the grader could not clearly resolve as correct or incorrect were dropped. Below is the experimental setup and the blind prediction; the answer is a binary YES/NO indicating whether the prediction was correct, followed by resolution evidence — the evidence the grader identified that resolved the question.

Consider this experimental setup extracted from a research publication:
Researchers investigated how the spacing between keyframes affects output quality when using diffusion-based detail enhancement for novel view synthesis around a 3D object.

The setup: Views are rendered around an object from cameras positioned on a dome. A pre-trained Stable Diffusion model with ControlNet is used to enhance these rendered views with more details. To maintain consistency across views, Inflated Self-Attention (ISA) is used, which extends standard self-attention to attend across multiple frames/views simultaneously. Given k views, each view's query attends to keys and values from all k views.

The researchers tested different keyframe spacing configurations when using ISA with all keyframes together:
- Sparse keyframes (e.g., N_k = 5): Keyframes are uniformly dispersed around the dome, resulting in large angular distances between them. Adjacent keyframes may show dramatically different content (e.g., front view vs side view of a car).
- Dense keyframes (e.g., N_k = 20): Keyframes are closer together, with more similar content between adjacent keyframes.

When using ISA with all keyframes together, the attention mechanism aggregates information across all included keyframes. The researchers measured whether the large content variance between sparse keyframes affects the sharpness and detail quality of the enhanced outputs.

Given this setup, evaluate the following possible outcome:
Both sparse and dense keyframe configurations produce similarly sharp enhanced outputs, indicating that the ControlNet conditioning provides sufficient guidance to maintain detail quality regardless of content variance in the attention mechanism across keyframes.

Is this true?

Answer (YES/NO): NO